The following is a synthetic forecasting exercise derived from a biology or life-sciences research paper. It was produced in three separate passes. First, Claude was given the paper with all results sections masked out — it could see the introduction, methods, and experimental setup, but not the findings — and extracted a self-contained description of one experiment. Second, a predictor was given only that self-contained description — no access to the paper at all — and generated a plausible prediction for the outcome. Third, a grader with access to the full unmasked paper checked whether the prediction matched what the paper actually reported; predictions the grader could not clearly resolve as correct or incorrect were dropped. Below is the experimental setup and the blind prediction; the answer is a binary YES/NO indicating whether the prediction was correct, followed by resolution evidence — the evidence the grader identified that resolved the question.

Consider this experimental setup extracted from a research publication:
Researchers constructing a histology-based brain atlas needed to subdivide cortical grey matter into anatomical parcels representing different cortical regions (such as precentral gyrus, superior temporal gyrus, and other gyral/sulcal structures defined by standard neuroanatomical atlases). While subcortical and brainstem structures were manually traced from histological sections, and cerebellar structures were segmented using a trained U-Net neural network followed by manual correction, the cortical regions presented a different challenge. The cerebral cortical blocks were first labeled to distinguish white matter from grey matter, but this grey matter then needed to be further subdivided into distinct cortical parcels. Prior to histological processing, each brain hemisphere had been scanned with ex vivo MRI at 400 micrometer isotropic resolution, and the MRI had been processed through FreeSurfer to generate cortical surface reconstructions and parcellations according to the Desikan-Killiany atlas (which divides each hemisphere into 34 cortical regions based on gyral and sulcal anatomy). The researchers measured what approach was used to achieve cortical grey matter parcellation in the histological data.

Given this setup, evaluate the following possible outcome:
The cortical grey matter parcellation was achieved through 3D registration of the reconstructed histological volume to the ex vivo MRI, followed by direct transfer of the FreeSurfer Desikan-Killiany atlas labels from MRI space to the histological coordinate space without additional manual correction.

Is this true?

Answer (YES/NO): YES